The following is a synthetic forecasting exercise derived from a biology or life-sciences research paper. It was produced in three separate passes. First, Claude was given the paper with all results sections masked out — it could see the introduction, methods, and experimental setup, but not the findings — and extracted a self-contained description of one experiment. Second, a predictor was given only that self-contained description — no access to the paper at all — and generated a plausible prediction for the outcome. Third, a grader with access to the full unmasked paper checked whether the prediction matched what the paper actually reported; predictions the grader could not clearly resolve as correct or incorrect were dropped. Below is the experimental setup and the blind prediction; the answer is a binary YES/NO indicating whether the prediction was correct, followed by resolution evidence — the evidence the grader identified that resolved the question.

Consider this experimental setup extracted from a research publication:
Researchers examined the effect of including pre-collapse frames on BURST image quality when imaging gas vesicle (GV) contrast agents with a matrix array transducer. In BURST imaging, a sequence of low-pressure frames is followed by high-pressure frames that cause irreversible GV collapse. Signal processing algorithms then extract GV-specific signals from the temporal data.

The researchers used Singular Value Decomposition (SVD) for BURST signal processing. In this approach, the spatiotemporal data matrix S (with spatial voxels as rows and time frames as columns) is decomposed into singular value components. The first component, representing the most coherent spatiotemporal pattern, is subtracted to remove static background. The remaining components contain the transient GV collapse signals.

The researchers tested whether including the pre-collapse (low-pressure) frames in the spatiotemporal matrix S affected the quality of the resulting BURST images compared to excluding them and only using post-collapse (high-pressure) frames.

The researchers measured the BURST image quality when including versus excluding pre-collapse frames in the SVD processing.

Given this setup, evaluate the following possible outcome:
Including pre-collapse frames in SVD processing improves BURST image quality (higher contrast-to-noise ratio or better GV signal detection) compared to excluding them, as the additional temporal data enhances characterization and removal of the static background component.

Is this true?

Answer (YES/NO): NO